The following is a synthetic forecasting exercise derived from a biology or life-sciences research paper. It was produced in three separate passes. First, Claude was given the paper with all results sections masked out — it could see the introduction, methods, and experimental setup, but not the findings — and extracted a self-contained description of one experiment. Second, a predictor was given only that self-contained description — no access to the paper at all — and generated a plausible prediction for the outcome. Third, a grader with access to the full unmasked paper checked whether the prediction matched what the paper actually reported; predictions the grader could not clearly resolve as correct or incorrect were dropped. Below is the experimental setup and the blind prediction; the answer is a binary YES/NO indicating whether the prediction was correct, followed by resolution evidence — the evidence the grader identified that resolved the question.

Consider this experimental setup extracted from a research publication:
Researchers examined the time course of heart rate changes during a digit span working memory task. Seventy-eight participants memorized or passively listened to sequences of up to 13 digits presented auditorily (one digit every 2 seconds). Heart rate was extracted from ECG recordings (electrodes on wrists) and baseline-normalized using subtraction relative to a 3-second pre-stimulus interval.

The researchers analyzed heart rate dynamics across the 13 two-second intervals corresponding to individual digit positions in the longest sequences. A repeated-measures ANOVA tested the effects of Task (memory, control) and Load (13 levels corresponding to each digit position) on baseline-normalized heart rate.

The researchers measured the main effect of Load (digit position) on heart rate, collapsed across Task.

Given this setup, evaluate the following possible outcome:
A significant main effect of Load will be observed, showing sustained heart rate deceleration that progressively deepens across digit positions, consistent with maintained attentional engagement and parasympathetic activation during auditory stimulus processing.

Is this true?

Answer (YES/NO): NO